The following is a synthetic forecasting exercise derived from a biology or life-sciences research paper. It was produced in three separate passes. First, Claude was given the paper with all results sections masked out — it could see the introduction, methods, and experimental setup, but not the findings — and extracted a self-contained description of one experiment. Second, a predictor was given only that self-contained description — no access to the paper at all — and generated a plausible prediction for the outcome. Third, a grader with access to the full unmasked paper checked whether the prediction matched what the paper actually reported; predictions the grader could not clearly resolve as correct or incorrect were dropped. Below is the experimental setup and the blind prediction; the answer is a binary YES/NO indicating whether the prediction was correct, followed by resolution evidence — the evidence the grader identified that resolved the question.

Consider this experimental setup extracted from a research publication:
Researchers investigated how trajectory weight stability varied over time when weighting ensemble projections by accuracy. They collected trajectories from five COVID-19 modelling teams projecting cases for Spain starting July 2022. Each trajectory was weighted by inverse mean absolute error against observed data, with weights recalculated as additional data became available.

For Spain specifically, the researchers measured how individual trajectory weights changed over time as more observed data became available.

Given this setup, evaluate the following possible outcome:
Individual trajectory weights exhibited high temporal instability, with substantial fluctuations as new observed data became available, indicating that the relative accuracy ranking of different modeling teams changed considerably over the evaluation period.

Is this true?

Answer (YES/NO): NO